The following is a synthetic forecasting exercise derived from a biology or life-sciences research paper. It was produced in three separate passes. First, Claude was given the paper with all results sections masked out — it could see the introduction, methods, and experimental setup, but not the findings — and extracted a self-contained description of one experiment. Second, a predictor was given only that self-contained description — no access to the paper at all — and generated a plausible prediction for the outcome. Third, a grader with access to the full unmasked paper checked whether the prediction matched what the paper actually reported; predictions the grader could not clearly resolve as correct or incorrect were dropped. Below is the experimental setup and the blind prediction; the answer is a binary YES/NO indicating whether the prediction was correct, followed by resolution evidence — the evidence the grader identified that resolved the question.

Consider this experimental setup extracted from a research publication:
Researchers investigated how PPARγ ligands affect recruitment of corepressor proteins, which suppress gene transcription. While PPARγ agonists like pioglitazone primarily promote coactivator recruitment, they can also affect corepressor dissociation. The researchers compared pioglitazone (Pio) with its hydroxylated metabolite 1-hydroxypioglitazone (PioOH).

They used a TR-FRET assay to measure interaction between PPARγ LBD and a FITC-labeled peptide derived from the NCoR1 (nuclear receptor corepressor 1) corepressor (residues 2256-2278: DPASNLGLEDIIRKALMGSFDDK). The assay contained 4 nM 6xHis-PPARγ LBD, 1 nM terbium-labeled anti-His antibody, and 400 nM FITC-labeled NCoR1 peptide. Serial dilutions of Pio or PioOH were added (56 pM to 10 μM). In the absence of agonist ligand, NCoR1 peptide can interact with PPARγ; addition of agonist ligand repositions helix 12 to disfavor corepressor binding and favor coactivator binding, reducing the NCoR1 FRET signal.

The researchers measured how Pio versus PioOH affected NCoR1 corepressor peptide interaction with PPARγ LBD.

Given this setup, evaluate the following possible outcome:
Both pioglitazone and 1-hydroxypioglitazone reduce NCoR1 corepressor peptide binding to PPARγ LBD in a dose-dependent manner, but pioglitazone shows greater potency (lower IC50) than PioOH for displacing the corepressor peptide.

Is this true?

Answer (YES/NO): YES